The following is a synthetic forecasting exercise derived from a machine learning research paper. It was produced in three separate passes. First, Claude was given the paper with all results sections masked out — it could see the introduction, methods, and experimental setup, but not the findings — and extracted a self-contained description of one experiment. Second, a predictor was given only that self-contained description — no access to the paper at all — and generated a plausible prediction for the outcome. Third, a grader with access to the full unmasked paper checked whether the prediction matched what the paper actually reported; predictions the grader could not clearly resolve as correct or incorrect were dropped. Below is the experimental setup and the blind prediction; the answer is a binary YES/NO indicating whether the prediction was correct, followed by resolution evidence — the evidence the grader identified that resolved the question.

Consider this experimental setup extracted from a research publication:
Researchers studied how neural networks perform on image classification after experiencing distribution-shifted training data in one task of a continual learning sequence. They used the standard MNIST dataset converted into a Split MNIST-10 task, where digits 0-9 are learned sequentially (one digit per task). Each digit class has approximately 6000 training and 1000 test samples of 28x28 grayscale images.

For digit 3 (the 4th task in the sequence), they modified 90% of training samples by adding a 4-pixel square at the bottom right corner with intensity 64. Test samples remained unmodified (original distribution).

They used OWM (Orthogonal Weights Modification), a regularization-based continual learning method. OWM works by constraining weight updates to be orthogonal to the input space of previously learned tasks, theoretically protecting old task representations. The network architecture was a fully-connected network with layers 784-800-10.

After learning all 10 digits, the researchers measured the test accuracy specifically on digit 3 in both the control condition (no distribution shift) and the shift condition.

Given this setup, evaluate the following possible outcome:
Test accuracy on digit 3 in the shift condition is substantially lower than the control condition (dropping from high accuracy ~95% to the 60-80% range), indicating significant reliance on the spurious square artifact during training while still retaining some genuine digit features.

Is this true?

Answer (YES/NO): NO